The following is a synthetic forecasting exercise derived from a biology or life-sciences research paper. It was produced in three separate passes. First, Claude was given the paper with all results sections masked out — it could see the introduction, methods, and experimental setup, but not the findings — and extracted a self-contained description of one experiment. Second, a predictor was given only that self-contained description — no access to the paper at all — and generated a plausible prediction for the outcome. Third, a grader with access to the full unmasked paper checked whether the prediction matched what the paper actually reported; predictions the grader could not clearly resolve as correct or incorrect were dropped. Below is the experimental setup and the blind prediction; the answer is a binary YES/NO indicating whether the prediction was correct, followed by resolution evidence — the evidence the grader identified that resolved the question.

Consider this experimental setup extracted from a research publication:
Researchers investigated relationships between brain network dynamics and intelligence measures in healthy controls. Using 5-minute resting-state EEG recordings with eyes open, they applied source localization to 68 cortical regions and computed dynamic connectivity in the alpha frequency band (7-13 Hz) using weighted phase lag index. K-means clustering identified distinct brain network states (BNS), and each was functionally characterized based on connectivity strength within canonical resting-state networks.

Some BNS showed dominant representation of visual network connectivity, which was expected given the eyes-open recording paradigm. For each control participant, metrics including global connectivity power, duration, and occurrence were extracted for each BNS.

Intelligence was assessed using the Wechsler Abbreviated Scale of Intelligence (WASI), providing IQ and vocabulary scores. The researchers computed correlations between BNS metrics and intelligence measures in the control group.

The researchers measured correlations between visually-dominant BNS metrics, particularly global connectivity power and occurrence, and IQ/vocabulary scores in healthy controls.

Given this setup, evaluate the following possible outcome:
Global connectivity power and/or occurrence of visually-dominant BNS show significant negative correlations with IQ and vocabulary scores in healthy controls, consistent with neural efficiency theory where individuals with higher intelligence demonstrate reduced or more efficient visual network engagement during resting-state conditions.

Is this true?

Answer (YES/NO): NO